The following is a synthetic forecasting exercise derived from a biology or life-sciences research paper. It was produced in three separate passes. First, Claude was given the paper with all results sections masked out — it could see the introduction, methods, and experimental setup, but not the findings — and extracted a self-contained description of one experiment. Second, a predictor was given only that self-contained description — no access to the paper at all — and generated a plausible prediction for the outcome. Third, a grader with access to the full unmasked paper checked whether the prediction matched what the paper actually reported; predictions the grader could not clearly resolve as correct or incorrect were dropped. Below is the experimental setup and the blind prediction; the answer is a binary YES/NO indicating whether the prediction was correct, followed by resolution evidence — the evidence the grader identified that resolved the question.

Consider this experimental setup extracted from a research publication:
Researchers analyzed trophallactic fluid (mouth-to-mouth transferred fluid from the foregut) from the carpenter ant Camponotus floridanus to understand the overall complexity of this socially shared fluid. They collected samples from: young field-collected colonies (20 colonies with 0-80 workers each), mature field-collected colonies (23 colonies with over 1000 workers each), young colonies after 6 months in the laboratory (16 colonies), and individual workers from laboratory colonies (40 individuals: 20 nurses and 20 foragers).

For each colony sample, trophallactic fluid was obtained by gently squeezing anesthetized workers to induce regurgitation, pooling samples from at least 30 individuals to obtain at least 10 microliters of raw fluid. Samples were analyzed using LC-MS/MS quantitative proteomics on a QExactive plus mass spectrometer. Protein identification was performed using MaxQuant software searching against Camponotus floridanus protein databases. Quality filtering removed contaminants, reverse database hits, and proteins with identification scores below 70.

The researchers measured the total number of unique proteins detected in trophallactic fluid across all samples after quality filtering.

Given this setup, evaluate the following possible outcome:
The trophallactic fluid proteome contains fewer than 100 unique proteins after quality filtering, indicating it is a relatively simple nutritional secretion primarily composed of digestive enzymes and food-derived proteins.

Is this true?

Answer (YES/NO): NO